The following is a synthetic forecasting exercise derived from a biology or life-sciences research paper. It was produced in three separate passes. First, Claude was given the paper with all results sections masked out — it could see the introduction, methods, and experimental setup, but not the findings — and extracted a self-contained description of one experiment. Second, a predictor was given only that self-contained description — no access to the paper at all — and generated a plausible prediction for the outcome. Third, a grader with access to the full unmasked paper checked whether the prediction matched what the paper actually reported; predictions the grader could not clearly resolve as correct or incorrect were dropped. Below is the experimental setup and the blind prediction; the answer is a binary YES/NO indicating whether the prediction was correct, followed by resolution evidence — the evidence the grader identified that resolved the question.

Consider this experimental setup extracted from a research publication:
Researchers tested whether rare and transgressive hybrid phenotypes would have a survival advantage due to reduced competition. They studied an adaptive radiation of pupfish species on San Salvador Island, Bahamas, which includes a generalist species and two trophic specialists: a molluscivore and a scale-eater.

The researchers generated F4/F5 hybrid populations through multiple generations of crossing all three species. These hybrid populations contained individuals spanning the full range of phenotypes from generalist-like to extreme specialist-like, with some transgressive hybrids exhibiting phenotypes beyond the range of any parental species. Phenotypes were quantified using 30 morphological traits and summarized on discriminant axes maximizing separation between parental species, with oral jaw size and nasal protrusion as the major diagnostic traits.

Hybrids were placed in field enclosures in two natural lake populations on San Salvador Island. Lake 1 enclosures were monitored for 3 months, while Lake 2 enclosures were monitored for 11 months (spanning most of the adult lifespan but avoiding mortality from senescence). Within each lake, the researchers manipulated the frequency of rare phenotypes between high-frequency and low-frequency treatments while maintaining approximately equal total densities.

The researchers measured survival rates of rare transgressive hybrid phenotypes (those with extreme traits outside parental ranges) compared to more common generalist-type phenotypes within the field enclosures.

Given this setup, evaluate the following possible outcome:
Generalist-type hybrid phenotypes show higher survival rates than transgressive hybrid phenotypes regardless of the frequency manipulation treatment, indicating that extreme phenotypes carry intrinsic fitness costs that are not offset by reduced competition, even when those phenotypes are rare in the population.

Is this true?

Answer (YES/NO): YES